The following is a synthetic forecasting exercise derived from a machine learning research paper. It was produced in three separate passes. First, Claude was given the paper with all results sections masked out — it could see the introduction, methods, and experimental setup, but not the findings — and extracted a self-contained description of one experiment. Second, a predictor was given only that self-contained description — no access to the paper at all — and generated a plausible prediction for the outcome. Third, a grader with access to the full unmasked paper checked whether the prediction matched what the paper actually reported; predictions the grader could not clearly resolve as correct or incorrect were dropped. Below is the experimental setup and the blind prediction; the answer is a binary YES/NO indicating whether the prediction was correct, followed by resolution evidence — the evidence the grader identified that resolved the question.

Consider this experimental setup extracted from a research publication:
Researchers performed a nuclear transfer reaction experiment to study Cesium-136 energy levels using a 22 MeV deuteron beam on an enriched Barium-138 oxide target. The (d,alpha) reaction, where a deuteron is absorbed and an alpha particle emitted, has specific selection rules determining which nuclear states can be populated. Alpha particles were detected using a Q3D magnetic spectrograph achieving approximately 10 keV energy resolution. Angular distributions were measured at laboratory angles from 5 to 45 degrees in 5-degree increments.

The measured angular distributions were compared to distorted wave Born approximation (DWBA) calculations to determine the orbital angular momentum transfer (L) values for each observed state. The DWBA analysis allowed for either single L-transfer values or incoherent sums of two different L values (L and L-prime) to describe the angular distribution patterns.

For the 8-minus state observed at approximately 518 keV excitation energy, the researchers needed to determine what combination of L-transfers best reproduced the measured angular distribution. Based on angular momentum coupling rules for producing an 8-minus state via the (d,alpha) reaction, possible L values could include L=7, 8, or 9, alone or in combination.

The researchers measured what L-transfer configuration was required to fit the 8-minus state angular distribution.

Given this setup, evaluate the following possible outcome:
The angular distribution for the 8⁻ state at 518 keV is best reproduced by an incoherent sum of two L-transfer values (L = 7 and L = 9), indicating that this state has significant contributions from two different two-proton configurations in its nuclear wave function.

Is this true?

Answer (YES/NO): YES